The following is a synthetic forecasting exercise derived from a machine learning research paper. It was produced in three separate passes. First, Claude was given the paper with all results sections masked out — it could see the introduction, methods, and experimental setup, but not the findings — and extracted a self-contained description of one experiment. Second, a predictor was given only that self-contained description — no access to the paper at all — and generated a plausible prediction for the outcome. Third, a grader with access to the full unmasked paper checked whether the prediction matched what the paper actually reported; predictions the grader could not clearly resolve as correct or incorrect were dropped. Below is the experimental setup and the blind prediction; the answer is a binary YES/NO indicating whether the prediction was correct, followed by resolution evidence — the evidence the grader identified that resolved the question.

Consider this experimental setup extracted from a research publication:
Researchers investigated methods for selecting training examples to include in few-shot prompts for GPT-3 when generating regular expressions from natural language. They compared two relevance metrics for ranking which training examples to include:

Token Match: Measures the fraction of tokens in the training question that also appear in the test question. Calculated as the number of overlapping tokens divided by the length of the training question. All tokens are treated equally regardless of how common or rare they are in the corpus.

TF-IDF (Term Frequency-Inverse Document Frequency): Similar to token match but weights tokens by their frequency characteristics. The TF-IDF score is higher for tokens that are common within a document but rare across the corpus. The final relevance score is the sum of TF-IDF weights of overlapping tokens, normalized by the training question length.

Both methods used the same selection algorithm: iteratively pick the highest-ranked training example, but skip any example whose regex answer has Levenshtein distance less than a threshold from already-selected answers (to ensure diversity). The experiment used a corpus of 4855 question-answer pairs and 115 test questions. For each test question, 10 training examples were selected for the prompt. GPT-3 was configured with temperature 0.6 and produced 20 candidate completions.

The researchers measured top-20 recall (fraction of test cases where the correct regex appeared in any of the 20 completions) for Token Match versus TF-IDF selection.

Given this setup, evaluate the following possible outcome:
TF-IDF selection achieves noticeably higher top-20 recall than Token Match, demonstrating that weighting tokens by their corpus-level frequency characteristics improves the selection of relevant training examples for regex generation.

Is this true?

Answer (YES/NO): YES